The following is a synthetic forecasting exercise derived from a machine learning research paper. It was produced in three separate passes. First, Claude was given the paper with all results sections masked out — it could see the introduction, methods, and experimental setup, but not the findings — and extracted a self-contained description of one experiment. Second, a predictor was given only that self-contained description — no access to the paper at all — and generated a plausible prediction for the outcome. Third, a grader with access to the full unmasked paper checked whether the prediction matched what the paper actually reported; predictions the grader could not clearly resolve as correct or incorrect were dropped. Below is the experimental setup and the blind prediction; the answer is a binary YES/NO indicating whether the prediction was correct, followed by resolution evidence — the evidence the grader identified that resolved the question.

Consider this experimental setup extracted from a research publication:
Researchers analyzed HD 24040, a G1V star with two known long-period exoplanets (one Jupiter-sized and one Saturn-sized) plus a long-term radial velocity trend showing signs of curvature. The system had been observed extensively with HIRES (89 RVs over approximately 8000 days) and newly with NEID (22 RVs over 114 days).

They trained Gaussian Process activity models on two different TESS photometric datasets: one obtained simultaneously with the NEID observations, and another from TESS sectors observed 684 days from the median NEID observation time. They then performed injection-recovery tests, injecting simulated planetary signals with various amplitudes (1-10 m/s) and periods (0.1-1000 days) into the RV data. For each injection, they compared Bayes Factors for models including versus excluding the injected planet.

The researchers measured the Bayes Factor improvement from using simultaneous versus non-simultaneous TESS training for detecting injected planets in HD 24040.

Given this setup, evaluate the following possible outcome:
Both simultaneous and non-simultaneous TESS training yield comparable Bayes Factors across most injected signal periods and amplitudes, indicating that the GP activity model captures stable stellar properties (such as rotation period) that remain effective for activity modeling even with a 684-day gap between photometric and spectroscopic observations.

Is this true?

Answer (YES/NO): NO